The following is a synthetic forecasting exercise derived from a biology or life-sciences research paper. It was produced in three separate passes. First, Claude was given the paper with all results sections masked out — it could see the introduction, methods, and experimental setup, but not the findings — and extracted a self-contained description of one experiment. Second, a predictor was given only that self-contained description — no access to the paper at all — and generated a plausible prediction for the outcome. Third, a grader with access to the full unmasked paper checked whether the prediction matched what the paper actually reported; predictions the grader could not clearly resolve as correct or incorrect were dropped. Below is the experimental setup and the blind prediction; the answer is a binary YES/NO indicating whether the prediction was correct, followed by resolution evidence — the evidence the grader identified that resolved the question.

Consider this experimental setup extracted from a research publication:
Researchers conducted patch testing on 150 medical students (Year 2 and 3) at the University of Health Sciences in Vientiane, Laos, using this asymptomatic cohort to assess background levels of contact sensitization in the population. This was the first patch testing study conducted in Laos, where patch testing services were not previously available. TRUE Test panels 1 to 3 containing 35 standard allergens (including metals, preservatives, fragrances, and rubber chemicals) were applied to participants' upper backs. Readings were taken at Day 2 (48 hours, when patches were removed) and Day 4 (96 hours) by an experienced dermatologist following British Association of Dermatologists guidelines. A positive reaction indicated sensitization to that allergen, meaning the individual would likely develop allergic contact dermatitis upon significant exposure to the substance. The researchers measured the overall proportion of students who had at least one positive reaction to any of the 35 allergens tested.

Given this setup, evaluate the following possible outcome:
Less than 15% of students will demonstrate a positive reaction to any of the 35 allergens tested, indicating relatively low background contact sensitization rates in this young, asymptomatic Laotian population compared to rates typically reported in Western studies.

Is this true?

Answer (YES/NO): NO